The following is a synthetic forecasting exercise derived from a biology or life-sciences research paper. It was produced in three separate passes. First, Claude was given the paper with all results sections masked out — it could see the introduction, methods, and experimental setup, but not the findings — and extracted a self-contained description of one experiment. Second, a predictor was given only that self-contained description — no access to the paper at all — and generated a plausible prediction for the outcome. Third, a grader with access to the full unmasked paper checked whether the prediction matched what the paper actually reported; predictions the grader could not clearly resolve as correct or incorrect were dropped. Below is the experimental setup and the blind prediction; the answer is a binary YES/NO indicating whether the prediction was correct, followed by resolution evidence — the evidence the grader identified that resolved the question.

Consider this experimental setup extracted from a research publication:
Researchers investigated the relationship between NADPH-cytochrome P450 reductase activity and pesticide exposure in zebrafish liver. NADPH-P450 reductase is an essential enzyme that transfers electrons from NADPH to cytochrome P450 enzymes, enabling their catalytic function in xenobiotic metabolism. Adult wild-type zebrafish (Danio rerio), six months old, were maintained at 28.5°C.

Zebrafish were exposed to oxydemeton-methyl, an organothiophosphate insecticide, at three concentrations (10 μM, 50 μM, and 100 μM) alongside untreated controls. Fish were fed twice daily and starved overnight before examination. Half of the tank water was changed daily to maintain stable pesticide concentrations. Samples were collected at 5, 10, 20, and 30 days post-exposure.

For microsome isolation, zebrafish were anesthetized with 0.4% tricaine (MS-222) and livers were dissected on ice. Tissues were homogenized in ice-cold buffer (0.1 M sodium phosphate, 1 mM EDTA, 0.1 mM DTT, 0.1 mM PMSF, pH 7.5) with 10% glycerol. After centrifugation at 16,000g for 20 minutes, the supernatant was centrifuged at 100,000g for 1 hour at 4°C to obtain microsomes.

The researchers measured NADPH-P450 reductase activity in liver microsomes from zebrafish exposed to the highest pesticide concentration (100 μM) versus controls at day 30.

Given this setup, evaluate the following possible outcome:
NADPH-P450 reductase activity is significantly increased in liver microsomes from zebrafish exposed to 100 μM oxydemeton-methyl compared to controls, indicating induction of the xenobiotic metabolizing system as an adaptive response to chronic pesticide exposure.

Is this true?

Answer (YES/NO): YES